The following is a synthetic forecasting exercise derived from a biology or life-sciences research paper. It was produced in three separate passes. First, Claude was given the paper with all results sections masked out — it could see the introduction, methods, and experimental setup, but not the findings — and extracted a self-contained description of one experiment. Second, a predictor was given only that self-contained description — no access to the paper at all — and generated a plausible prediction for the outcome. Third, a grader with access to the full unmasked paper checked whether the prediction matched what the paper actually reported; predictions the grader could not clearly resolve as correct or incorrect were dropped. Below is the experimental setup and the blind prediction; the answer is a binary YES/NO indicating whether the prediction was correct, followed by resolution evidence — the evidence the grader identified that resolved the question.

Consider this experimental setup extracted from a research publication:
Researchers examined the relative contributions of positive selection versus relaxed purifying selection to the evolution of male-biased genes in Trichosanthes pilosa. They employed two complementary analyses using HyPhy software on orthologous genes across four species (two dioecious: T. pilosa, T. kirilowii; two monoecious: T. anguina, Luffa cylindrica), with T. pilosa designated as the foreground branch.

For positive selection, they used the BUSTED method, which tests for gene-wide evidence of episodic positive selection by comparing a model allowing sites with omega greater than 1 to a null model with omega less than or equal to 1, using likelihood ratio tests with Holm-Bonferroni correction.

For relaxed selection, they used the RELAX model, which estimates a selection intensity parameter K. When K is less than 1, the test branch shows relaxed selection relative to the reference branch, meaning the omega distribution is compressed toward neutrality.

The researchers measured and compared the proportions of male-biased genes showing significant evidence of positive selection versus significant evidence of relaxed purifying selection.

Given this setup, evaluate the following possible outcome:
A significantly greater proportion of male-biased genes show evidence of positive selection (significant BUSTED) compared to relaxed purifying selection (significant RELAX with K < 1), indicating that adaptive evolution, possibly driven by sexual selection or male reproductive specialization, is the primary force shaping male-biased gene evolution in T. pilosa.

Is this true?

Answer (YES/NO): YES